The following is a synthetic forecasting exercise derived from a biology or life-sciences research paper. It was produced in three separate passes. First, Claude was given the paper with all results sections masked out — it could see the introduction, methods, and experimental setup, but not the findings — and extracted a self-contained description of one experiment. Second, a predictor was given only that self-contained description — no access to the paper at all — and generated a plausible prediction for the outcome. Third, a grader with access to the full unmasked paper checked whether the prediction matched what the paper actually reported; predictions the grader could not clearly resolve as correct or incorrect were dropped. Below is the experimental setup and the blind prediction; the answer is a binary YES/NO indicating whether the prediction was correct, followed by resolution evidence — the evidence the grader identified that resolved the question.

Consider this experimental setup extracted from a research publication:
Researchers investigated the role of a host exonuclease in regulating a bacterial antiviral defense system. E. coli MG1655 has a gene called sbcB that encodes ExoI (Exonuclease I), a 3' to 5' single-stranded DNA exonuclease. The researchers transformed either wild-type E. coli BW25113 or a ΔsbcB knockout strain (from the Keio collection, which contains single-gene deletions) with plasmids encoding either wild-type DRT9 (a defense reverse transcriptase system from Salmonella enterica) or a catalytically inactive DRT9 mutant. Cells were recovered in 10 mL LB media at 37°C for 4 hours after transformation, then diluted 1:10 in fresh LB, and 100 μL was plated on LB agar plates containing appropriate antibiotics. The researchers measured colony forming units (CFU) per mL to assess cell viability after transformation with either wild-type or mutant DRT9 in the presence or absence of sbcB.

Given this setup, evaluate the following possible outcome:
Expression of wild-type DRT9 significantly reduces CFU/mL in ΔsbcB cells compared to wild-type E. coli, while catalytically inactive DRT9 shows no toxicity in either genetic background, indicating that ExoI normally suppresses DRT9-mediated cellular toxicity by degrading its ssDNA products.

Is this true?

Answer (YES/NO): YES